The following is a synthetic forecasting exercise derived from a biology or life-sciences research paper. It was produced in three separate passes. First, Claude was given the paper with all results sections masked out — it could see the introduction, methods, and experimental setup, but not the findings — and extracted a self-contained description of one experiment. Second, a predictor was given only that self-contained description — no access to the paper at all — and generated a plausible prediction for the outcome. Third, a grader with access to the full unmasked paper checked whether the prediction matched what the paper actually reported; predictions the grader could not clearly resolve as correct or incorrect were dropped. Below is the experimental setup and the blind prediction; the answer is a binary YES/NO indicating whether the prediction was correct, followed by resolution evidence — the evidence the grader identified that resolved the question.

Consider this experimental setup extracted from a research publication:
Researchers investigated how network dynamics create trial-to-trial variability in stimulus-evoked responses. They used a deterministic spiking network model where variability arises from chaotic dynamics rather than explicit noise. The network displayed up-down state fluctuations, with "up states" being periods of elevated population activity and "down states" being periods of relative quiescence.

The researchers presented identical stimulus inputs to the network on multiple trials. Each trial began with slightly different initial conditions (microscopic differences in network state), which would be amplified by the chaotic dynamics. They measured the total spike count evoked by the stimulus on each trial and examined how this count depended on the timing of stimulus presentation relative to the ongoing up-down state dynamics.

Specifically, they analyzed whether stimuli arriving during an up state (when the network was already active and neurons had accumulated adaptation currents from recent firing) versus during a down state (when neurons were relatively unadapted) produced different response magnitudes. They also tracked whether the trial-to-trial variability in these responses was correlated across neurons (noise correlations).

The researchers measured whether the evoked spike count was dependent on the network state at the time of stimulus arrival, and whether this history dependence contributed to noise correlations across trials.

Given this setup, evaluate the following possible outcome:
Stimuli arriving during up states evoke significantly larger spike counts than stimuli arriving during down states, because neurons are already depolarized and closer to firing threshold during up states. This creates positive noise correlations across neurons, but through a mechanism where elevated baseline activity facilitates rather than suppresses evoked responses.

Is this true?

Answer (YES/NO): NO